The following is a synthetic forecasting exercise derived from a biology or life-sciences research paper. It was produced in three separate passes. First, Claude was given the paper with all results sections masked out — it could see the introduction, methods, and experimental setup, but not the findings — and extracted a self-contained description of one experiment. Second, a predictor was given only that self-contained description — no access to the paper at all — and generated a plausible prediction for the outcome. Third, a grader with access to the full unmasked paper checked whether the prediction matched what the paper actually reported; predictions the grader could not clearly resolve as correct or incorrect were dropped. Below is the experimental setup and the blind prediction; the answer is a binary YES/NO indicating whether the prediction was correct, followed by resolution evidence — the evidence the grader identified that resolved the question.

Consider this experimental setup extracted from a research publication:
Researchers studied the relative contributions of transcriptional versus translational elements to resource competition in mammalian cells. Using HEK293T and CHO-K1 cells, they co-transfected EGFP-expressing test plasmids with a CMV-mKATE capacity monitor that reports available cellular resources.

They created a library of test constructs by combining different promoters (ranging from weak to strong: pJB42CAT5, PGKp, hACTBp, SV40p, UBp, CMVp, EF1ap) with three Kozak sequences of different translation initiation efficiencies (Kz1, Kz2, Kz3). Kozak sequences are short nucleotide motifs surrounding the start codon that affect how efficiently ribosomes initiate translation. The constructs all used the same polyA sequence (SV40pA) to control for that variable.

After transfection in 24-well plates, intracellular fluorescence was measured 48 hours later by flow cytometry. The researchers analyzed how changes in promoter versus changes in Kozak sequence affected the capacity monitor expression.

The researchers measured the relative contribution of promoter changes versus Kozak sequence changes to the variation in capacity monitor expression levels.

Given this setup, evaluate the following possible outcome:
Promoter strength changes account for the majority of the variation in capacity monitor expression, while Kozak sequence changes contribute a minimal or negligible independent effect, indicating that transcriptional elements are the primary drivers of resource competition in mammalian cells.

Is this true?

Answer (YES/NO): YES